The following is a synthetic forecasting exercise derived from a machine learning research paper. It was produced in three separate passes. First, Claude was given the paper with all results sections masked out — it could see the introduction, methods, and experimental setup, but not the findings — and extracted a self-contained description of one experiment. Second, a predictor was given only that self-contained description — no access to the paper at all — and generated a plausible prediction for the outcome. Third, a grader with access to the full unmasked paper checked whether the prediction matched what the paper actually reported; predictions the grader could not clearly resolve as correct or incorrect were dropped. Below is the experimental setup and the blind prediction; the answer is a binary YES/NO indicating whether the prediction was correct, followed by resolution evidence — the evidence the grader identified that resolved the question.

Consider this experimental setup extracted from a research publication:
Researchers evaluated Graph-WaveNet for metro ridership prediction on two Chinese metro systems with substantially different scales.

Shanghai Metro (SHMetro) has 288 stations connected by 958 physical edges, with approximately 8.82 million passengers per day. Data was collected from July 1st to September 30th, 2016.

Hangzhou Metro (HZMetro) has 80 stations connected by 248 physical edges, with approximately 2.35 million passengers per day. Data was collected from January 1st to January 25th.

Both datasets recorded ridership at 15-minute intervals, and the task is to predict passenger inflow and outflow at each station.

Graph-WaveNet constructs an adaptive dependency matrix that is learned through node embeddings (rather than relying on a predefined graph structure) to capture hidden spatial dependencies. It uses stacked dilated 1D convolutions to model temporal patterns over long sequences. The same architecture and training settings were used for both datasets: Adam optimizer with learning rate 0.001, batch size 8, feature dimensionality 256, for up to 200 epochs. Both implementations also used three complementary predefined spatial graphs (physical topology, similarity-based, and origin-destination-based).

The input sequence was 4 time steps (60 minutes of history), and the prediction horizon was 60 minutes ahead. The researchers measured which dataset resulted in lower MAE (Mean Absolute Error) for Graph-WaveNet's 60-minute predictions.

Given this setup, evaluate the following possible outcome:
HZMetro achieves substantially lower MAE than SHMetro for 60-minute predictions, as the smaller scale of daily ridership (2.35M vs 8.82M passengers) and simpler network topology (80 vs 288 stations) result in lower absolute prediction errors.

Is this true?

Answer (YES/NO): NO